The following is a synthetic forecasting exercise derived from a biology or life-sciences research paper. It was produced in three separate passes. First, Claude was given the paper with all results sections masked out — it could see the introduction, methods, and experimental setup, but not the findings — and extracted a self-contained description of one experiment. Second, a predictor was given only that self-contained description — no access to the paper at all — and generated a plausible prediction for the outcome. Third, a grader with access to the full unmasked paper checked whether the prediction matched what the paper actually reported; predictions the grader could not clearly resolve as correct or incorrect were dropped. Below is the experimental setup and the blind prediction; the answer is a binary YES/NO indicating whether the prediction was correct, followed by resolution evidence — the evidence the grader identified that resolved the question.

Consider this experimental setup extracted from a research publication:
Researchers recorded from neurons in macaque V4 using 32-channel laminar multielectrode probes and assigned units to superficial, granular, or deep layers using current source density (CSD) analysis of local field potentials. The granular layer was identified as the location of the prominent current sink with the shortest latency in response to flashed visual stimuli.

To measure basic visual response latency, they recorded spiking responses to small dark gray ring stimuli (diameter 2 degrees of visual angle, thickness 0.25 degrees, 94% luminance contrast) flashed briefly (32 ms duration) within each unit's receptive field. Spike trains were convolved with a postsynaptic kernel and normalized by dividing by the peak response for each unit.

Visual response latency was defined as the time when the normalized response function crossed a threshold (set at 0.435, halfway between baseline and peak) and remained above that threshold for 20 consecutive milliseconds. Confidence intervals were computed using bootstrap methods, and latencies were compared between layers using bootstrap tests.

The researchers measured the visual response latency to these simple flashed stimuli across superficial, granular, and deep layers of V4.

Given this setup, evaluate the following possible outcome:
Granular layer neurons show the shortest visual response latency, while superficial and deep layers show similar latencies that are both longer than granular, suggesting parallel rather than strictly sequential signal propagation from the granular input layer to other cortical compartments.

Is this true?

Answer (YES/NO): NO